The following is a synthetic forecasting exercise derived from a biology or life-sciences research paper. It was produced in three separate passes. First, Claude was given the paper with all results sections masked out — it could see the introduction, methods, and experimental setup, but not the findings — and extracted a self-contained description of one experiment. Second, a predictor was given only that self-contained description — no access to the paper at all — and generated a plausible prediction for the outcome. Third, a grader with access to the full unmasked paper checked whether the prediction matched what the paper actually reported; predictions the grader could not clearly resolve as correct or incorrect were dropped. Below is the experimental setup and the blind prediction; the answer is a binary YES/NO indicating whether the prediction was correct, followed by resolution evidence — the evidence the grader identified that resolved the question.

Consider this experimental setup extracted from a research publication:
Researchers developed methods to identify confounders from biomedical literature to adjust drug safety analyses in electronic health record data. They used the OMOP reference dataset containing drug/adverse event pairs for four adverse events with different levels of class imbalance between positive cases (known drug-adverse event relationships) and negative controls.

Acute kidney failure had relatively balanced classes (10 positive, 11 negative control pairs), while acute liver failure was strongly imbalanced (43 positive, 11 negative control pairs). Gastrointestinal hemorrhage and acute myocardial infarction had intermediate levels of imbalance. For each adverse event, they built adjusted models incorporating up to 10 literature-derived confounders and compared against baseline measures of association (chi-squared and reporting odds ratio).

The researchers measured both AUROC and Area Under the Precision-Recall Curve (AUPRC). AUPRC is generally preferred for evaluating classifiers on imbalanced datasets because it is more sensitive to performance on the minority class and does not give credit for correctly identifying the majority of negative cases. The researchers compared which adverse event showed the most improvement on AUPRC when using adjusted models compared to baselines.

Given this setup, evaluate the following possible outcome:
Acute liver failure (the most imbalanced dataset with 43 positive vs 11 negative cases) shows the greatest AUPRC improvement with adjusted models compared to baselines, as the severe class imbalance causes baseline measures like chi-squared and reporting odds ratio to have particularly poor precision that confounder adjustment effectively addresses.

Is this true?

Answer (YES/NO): NO